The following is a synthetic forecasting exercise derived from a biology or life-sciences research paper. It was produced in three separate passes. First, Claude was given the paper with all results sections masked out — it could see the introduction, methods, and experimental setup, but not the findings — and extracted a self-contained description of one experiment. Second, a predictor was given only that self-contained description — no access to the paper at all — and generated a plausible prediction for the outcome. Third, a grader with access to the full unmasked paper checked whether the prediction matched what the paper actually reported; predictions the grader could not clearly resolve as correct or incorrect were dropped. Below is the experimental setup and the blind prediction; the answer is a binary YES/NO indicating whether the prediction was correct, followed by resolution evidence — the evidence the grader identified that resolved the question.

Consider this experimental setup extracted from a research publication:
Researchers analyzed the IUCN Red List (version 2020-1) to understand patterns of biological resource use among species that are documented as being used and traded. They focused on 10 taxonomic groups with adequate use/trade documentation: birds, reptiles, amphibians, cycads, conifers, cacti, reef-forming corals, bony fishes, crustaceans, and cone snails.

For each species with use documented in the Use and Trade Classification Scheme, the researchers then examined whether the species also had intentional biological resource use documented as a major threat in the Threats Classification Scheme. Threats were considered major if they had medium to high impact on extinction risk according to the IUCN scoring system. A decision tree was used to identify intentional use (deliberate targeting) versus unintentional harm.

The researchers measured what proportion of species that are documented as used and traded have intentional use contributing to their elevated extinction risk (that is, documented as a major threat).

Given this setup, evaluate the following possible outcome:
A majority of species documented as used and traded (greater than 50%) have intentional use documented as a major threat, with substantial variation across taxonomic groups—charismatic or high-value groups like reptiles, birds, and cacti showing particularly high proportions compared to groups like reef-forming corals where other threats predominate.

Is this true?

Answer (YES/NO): NO